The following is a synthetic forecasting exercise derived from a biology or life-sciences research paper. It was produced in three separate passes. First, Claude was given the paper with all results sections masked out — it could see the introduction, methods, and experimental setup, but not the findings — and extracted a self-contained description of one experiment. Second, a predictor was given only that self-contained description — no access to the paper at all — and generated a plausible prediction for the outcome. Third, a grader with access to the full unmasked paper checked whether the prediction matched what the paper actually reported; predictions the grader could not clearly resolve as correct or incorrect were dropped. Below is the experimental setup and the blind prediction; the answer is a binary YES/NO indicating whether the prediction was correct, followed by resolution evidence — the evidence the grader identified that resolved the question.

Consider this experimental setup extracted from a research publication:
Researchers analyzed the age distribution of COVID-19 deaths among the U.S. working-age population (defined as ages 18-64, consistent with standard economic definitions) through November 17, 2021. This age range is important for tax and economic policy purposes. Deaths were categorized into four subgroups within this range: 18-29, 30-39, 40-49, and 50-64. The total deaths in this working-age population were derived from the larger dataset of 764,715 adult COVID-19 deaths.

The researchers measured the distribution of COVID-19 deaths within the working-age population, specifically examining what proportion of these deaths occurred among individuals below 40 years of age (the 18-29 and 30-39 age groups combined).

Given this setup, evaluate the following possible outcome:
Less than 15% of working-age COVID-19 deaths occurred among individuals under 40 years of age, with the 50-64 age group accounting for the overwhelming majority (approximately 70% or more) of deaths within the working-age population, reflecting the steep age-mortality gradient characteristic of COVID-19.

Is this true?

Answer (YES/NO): YES